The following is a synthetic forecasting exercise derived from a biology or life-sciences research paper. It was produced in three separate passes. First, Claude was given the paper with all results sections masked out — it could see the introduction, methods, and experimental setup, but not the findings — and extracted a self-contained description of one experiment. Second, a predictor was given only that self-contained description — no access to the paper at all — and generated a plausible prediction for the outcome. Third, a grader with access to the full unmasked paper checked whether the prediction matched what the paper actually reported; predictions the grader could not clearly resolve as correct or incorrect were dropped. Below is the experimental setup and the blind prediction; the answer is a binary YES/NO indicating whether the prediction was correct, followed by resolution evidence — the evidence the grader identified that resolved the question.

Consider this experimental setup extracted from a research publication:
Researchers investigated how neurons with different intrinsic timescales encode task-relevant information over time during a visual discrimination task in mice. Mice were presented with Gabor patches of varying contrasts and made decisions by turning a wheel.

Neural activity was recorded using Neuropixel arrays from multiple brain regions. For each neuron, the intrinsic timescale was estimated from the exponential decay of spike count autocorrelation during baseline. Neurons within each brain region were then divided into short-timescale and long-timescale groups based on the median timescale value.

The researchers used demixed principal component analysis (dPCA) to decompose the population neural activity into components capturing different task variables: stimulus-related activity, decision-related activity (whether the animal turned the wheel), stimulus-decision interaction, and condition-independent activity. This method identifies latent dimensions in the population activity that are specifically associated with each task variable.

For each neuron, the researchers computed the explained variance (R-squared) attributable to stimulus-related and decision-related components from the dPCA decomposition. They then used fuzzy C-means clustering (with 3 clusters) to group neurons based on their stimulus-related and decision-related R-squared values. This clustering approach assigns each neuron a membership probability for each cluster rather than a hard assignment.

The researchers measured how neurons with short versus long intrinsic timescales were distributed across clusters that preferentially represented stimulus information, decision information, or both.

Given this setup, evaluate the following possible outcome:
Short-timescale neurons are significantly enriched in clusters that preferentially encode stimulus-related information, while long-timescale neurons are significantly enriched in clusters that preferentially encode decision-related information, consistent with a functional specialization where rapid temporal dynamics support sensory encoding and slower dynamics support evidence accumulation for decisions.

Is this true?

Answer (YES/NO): NO